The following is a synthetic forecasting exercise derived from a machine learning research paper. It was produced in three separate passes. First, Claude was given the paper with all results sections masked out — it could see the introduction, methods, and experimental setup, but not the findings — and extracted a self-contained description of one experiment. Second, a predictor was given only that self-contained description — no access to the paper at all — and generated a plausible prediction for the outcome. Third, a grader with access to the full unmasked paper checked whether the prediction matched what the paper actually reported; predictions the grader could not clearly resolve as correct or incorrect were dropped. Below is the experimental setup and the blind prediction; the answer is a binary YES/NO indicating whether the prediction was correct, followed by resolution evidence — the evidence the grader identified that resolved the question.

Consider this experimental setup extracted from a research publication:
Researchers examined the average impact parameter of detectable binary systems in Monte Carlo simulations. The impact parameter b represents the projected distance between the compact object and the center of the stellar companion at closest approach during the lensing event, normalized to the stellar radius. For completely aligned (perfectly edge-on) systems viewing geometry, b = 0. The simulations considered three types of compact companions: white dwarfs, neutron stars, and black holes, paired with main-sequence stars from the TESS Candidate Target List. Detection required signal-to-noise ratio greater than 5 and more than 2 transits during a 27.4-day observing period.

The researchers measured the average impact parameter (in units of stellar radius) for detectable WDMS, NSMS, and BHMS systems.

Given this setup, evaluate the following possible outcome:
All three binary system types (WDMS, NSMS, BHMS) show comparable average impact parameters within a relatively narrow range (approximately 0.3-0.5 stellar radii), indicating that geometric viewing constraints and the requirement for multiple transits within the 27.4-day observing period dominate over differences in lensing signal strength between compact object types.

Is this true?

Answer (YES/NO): NO